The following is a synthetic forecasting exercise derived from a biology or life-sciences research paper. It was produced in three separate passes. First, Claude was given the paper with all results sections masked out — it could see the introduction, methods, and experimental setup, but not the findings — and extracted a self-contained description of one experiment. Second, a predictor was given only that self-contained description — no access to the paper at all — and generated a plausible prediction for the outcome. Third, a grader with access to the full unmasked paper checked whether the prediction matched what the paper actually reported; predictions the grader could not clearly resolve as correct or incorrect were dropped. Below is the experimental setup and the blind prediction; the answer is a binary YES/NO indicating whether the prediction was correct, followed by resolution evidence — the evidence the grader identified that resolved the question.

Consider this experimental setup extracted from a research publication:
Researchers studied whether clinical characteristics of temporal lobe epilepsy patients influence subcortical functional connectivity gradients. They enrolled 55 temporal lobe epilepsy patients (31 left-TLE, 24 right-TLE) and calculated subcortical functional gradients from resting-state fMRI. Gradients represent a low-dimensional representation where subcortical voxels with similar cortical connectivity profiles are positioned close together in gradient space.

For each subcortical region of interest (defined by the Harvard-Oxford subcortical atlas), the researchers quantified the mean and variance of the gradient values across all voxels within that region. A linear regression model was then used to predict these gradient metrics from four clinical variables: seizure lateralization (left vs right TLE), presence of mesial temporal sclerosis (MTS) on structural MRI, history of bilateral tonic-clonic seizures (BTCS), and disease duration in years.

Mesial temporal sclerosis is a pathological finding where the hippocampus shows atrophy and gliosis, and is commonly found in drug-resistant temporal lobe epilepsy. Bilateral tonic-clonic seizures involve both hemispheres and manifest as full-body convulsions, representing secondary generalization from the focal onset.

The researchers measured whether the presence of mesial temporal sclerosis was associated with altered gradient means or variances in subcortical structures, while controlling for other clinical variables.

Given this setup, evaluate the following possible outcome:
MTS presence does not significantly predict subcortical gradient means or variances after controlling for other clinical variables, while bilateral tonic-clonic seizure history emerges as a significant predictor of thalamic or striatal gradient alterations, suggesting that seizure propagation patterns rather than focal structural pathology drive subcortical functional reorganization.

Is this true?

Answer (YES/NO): NO